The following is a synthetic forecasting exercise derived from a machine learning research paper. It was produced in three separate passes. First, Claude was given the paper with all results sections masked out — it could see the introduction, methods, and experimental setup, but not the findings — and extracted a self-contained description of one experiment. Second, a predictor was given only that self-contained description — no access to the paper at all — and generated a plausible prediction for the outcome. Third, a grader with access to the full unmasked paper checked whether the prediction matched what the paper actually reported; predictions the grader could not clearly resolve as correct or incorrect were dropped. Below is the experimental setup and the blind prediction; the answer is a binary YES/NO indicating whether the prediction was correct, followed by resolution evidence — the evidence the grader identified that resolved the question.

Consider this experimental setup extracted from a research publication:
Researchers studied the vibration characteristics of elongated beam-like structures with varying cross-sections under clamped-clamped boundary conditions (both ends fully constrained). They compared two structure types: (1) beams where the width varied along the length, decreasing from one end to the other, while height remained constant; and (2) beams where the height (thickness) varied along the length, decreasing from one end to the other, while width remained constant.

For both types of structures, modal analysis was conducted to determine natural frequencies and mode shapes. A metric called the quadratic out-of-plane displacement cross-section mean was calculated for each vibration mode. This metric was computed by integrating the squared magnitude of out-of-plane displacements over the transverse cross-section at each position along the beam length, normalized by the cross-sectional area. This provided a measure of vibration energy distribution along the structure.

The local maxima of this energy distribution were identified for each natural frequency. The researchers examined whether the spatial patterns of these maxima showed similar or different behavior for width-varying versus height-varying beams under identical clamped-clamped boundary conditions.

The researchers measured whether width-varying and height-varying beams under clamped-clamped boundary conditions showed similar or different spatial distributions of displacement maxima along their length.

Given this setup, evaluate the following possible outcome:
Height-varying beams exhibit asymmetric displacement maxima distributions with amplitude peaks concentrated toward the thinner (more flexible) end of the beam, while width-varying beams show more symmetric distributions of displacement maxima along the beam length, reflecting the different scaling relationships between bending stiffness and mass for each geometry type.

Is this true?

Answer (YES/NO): NO